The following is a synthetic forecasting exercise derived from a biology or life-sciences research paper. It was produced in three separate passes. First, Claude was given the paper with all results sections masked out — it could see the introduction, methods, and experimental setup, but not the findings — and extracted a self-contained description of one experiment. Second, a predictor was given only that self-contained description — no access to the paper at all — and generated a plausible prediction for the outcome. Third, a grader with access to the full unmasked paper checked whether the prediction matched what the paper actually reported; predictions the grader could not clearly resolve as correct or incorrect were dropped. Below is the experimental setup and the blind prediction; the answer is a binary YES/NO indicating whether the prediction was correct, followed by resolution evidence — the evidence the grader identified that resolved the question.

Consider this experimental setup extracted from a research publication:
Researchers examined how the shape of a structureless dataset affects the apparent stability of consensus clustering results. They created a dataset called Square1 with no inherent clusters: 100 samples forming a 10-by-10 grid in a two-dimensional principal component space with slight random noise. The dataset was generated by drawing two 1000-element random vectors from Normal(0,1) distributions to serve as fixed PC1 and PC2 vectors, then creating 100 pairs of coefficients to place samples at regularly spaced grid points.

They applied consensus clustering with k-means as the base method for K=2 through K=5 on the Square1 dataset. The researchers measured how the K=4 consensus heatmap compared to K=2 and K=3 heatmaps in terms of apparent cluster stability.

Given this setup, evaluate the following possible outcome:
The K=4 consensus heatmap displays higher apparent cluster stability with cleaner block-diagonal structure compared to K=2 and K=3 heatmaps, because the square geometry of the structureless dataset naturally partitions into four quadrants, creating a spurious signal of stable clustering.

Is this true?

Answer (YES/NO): YES